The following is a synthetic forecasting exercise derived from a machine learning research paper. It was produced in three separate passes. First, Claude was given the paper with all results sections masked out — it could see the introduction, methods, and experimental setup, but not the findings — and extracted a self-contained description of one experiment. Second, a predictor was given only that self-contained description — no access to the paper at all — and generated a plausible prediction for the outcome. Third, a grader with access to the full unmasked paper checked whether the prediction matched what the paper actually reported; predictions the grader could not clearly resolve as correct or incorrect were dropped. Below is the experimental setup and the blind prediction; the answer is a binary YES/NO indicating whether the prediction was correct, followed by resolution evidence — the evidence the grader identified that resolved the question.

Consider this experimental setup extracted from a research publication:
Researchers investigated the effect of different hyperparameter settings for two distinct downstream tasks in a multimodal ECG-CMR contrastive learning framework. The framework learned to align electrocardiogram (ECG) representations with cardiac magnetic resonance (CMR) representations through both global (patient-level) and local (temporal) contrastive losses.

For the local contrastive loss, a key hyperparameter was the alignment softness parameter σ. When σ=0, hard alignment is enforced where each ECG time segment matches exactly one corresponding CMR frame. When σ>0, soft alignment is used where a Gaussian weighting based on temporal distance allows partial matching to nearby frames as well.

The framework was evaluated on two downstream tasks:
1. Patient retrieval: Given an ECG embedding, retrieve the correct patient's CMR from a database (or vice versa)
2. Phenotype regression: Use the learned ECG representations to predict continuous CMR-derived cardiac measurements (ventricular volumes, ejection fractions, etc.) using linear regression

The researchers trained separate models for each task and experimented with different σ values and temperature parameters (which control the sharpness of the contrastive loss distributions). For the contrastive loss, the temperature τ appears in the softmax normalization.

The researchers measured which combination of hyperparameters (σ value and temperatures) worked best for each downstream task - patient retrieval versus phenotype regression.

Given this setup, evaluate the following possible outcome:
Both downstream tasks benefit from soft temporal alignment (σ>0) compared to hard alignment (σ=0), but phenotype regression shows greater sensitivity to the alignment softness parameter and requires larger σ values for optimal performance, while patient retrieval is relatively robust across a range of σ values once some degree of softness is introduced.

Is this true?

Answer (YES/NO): NO